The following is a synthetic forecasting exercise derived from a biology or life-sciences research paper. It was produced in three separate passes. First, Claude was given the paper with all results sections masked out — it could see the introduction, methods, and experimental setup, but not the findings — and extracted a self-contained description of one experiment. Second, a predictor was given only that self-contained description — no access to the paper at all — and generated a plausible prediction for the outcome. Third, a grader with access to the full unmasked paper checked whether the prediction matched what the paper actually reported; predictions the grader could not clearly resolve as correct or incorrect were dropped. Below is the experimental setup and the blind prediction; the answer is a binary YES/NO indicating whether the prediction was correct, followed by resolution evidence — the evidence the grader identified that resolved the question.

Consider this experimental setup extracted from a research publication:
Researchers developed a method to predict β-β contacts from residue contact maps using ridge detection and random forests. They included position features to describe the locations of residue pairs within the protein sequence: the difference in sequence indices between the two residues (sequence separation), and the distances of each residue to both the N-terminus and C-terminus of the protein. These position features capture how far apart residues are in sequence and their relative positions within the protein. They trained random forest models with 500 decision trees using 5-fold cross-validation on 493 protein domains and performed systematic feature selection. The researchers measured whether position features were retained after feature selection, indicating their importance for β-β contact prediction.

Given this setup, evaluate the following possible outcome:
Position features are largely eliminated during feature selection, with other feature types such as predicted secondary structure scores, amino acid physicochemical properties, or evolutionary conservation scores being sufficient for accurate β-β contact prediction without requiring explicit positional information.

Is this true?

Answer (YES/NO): NO